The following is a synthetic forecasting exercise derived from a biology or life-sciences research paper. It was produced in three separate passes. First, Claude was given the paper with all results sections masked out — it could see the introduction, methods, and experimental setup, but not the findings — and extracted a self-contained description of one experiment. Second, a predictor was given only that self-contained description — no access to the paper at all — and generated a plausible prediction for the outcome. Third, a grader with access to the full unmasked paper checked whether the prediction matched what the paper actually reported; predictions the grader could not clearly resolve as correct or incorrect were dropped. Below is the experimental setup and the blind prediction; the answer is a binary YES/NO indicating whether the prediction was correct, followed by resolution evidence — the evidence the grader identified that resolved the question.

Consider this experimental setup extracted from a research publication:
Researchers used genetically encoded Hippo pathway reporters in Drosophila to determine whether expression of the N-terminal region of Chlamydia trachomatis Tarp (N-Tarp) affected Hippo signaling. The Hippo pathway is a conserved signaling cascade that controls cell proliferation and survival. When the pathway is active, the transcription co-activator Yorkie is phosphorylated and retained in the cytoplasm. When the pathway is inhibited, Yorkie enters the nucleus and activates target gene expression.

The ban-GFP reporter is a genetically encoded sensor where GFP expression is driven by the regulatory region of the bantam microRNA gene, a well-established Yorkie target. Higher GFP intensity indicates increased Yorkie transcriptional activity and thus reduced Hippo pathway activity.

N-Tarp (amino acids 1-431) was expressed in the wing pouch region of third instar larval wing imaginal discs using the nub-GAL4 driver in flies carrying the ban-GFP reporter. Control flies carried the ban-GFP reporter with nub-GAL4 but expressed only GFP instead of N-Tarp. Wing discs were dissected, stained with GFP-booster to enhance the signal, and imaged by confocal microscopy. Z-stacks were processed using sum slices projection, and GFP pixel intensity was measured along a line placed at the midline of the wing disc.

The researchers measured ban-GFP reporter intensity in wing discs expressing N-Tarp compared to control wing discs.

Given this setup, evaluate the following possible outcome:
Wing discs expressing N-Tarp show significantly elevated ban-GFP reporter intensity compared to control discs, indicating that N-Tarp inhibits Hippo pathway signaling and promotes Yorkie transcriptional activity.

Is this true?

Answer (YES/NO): YES